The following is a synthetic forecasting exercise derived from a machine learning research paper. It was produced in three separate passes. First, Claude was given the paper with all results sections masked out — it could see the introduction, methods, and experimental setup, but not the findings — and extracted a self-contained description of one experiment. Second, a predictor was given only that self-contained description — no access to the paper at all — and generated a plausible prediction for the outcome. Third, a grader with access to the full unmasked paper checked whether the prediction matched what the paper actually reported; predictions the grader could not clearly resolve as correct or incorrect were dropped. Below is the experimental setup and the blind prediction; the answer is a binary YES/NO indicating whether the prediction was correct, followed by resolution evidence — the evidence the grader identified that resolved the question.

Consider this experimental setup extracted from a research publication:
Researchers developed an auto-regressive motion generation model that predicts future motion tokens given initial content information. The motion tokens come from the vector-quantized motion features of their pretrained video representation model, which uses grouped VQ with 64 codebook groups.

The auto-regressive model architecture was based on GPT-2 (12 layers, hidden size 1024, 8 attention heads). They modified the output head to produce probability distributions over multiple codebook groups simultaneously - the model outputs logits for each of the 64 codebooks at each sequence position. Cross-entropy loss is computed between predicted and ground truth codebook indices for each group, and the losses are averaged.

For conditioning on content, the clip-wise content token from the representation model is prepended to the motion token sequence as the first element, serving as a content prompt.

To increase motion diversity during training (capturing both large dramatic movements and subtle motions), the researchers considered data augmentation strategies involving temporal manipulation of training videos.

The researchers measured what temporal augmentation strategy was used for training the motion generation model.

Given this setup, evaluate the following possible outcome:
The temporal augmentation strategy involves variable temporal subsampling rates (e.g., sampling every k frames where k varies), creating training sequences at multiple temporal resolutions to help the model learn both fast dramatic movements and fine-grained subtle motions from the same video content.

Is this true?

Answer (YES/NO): NO